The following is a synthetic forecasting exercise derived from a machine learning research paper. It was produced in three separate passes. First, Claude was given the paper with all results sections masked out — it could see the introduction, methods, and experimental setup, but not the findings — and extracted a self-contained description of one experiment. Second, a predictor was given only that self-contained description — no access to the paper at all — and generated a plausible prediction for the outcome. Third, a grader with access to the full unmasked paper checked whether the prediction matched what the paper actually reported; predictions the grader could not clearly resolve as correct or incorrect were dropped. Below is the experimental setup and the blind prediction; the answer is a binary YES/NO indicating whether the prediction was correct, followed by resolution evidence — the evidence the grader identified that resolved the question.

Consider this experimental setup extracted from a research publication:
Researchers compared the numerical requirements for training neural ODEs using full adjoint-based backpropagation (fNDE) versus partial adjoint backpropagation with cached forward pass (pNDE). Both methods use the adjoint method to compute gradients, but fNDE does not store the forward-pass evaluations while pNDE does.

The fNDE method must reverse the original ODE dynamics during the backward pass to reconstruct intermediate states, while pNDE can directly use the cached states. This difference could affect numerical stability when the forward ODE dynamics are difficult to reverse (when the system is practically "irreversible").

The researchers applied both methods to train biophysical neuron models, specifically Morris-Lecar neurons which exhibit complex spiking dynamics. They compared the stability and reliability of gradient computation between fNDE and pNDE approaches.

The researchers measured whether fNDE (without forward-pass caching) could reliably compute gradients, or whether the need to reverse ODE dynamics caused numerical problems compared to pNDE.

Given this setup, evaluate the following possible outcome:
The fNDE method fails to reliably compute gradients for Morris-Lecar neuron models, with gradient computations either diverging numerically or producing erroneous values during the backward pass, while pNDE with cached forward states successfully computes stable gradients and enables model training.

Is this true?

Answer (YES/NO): NO